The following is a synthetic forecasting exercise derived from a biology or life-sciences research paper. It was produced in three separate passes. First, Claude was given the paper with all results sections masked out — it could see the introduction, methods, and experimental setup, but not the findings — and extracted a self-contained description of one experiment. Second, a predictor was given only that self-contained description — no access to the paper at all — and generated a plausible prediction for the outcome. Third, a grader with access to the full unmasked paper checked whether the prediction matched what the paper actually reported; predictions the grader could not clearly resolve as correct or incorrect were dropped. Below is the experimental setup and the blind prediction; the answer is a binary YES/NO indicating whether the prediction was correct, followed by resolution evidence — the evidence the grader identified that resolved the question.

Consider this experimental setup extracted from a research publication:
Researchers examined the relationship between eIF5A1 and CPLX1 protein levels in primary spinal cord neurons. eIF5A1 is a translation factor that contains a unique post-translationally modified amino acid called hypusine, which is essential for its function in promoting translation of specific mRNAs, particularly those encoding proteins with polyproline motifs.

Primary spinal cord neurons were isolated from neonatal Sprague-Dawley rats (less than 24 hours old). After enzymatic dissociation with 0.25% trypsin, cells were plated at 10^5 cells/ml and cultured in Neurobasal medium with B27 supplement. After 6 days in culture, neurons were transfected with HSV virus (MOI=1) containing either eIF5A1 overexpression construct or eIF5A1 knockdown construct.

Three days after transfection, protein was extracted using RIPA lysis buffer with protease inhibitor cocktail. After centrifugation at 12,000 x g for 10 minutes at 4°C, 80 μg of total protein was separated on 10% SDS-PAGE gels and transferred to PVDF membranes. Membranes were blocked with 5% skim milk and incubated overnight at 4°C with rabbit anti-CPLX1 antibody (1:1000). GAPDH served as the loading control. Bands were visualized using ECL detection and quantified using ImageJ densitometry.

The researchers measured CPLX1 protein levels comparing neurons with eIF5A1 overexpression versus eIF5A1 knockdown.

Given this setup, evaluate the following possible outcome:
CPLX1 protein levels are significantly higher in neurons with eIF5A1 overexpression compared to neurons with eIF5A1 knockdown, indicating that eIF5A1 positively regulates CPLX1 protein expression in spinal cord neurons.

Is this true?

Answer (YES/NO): YES